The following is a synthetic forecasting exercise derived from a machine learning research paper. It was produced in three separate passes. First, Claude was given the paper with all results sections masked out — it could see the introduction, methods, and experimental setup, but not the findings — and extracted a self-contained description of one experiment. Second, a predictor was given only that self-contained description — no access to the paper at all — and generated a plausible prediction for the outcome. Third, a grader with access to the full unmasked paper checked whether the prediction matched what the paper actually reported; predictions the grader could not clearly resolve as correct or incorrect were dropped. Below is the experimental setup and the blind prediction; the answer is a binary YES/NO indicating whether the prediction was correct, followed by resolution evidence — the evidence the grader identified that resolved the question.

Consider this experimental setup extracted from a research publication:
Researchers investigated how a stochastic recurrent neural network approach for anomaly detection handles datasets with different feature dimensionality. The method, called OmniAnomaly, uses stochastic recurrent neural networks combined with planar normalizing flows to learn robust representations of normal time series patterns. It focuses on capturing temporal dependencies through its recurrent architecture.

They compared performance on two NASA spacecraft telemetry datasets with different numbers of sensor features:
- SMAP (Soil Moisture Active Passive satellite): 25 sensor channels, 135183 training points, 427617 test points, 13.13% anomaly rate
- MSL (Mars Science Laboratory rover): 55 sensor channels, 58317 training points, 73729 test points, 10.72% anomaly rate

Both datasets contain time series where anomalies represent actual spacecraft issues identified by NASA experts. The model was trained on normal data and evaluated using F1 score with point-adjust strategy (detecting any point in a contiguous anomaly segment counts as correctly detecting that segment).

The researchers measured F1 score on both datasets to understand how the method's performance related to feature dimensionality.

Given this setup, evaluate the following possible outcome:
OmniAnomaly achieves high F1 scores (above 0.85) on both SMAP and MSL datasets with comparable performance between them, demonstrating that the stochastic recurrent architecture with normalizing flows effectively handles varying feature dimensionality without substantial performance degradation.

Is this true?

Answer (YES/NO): NO